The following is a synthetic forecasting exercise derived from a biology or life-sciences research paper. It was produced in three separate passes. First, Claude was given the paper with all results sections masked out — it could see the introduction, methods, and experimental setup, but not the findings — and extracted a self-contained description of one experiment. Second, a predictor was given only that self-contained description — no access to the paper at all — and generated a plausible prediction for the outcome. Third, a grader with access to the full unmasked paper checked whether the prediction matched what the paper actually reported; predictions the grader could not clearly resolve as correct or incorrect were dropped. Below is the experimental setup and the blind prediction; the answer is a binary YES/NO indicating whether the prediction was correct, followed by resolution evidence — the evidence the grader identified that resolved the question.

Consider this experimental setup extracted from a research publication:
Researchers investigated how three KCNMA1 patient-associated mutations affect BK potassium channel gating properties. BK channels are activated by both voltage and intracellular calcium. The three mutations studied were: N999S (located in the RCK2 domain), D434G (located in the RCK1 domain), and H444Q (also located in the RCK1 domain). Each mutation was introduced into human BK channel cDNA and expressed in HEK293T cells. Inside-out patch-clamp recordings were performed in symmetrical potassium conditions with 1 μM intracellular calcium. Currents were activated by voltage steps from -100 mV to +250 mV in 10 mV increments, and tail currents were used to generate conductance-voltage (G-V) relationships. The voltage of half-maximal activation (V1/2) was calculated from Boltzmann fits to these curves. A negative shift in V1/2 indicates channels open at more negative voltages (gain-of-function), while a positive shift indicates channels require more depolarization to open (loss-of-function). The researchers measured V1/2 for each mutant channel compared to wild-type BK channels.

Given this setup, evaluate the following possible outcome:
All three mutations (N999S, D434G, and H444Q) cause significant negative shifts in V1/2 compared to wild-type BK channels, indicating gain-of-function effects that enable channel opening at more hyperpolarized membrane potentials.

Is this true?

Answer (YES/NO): NO